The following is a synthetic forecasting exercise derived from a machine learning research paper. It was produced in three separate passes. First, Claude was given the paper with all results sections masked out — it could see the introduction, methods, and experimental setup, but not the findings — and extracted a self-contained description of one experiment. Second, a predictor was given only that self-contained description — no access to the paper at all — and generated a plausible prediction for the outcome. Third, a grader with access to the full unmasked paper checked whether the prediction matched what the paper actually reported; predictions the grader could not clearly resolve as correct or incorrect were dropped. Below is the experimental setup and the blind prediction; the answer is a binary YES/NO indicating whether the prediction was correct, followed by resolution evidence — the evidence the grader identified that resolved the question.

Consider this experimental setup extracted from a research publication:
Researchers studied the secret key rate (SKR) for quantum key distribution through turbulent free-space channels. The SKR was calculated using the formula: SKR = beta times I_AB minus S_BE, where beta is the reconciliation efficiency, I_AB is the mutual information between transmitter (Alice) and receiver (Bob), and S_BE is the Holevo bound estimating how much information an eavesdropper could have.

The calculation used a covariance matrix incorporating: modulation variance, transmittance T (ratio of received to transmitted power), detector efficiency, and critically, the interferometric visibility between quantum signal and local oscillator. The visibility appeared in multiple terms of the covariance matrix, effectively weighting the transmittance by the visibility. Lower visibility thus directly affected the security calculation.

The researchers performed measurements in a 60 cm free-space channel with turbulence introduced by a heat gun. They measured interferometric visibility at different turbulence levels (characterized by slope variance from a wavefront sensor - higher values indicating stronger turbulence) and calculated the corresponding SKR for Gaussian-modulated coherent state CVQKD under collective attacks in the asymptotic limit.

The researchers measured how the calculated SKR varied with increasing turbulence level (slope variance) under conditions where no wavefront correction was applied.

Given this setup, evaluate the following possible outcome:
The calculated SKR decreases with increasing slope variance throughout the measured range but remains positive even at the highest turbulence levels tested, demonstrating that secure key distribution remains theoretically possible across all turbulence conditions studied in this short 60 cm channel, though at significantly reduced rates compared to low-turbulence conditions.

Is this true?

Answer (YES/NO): NO